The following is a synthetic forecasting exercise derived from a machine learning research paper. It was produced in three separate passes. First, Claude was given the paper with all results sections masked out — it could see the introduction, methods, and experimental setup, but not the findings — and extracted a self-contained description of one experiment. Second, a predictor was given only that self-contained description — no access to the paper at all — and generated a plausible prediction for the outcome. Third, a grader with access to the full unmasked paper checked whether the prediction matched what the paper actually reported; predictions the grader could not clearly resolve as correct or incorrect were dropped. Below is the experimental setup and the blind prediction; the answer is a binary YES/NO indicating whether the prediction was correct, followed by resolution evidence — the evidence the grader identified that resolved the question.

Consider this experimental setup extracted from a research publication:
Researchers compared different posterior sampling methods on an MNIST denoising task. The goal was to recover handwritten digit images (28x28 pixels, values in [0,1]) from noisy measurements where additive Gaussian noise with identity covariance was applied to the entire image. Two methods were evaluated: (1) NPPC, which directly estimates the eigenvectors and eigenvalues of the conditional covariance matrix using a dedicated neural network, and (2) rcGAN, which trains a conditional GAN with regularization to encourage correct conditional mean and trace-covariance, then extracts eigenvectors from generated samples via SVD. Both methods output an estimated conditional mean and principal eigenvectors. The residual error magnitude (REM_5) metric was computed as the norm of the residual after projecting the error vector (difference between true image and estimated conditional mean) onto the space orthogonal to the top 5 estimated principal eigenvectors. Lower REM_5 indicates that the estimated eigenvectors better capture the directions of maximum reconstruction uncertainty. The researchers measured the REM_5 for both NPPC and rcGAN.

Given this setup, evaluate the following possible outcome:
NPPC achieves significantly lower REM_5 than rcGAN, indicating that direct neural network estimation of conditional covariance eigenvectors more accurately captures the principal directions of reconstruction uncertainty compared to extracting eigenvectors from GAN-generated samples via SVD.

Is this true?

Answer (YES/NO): NO